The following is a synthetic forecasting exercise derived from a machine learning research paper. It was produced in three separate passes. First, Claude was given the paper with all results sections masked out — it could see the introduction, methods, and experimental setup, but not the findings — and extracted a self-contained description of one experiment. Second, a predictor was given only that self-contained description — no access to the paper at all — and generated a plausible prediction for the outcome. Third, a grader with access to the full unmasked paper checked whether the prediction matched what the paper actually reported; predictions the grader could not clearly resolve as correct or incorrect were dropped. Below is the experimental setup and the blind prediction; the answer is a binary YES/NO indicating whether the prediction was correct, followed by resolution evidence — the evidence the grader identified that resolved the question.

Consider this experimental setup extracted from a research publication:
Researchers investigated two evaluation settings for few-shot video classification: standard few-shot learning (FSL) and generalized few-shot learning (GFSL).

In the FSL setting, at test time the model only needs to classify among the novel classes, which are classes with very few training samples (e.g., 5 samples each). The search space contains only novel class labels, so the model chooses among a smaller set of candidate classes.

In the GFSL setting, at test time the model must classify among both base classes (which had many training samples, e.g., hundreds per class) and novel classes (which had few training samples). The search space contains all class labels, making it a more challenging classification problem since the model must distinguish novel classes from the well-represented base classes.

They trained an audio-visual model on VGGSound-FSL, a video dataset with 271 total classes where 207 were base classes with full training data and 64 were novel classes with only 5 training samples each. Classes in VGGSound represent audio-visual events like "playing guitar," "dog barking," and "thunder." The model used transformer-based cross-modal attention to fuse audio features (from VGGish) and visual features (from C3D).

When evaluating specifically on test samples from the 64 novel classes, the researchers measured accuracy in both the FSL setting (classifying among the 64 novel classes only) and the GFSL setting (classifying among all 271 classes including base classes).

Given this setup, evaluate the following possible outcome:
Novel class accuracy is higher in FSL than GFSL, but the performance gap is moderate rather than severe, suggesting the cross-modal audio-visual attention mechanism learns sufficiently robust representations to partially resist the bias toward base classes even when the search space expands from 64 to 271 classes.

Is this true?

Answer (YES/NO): YES